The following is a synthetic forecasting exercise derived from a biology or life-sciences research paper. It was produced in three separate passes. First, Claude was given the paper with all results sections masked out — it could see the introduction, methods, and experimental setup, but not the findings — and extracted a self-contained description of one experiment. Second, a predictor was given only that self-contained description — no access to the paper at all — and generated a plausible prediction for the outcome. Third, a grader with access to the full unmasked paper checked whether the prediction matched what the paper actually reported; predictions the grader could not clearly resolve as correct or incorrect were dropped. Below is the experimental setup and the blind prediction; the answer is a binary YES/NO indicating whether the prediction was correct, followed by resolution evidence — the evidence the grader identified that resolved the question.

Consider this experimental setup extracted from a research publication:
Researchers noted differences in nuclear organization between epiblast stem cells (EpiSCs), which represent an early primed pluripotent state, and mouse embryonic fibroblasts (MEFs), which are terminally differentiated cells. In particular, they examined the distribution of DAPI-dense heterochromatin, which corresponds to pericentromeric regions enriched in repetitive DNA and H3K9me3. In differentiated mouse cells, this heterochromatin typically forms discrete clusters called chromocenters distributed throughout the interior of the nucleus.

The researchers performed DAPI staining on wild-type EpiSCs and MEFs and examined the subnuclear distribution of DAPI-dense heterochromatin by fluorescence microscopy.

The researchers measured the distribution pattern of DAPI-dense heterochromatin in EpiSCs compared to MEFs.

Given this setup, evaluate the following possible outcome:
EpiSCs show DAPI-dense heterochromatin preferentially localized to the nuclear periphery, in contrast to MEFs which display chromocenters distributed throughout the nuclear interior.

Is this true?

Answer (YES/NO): YES